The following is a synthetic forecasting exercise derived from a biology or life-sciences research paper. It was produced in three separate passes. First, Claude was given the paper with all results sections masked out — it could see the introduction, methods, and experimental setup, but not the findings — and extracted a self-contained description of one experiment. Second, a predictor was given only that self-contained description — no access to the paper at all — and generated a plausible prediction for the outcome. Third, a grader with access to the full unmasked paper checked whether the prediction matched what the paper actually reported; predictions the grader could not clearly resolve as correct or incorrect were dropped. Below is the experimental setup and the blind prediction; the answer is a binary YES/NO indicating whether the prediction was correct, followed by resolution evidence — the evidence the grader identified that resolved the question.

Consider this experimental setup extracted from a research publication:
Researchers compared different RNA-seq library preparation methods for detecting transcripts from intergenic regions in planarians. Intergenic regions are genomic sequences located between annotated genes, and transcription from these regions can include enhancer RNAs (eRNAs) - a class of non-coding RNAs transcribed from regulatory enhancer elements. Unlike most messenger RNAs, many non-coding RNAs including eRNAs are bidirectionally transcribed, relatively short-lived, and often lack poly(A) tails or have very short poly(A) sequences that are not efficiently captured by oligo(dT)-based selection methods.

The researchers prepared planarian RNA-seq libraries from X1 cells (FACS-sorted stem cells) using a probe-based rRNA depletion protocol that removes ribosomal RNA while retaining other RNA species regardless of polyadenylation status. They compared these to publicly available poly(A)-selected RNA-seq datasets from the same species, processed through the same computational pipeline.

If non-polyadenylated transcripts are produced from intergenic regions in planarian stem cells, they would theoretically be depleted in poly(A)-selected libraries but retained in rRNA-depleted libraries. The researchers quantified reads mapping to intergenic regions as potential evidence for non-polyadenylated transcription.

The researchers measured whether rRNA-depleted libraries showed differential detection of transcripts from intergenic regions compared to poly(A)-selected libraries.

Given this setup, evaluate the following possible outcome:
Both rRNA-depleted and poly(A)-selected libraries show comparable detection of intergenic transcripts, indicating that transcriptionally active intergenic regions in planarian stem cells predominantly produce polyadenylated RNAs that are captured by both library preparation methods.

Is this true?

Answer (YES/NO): NO